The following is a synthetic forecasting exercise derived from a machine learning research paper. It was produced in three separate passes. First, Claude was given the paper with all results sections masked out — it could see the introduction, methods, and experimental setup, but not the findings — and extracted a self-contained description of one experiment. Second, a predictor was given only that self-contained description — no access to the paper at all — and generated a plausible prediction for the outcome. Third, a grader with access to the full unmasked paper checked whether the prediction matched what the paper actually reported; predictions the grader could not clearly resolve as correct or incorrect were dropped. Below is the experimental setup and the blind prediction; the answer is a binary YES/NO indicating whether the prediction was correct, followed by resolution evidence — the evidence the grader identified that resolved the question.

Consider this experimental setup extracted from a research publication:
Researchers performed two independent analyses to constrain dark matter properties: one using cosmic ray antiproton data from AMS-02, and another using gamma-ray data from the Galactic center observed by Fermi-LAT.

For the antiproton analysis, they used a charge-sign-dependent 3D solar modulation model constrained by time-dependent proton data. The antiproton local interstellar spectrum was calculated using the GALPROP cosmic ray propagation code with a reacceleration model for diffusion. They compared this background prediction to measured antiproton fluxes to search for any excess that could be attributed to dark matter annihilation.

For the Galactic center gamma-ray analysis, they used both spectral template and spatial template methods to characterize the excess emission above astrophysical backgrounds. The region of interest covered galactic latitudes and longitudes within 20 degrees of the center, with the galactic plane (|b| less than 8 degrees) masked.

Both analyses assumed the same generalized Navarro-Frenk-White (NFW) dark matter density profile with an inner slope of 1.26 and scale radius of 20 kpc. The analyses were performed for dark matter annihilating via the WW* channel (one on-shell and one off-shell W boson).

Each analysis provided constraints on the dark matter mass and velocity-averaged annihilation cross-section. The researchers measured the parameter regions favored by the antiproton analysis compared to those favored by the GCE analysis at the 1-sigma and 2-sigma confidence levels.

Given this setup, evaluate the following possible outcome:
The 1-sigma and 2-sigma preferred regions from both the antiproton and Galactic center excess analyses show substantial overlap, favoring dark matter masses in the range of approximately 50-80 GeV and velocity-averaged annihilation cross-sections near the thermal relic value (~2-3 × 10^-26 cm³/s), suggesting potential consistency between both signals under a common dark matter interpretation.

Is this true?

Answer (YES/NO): YES